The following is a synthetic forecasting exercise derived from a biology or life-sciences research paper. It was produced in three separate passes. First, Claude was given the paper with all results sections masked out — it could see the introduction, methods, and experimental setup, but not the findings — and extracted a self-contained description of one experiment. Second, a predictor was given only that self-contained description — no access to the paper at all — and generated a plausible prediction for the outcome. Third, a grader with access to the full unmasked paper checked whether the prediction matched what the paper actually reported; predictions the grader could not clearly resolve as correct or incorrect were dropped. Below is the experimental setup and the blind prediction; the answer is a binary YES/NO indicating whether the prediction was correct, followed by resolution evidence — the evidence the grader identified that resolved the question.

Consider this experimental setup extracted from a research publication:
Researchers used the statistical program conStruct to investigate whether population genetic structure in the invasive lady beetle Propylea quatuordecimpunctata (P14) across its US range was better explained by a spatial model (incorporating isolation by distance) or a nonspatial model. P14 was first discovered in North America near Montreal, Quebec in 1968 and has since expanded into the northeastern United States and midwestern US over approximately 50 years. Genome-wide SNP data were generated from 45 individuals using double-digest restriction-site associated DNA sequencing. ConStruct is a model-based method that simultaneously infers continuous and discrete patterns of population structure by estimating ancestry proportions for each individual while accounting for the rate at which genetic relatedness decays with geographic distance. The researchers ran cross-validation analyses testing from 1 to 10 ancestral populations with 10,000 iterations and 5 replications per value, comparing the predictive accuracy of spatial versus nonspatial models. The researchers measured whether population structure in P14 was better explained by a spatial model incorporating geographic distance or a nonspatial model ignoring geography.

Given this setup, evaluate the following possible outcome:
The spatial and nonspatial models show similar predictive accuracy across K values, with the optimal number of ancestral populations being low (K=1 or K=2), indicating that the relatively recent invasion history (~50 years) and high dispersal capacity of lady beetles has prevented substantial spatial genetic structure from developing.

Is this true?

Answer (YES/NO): YES